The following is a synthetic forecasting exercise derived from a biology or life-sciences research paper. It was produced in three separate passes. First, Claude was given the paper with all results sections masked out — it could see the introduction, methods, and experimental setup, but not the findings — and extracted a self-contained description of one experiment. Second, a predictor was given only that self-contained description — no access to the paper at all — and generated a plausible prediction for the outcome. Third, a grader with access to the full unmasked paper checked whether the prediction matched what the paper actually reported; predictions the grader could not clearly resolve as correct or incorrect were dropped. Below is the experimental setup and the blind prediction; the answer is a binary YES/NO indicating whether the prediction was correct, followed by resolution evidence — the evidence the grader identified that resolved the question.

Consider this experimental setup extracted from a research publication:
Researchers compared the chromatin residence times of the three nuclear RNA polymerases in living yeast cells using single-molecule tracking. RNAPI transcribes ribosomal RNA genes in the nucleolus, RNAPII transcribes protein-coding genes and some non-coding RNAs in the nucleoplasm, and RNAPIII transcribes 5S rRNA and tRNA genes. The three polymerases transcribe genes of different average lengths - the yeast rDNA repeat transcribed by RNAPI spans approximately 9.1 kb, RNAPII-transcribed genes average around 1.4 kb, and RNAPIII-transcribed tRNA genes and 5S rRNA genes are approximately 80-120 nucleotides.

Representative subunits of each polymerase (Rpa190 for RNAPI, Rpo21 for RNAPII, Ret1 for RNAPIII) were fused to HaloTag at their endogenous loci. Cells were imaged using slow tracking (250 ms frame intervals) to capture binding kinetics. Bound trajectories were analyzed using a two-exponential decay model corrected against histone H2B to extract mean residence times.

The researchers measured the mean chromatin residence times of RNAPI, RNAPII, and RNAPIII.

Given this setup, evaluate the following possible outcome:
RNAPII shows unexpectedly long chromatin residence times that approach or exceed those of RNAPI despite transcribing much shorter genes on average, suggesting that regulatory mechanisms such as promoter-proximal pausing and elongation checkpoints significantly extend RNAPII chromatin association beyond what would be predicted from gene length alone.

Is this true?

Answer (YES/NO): NO